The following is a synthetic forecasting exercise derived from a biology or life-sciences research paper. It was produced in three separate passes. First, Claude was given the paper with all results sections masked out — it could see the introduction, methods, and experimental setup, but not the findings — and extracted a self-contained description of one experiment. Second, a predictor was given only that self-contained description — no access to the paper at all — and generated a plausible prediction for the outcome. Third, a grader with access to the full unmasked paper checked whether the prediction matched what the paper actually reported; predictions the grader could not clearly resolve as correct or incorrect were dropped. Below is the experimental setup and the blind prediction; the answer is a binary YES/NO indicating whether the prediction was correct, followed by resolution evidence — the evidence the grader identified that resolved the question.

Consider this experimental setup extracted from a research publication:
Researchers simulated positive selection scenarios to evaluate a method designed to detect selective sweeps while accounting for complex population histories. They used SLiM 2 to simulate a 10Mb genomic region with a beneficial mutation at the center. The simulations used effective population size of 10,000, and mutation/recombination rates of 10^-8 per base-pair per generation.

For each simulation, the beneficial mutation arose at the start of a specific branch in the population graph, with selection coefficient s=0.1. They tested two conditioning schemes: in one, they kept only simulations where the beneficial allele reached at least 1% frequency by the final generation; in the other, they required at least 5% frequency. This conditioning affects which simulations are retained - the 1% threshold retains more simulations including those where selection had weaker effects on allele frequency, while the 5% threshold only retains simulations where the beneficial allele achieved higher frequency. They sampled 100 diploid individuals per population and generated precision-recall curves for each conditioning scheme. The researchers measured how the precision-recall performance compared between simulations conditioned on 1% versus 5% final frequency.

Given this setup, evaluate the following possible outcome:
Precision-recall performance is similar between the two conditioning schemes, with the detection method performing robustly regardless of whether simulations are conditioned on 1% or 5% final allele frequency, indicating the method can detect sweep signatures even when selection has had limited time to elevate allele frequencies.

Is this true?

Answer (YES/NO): NO